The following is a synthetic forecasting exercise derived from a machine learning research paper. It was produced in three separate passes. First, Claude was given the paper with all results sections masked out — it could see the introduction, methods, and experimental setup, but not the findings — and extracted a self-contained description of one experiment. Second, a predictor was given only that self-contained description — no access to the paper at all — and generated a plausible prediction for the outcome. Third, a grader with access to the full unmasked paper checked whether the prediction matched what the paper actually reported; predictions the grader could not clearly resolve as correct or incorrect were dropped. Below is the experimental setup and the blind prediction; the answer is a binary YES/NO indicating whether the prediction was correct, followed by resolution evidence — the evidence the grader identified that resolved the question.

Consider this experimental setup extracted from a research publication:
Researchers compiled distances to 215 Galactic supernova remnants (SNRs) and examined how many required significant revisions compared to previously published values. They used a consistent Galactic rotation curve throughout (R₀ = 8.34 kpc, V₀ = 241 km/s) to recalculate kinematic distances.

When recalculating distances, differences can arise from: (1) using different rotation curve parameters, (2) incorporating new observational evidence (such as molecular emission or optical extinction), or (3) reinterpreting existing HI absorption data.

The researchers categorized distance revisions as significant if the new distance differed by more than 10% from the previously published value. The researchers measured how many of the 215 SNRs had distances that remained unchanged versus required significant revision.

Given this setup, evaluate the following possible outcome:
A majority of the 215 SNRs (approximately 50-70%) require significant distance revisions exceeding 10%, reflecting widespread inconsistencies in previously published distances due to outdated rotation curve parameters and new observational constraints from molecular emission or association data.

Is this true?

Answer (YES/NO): NO